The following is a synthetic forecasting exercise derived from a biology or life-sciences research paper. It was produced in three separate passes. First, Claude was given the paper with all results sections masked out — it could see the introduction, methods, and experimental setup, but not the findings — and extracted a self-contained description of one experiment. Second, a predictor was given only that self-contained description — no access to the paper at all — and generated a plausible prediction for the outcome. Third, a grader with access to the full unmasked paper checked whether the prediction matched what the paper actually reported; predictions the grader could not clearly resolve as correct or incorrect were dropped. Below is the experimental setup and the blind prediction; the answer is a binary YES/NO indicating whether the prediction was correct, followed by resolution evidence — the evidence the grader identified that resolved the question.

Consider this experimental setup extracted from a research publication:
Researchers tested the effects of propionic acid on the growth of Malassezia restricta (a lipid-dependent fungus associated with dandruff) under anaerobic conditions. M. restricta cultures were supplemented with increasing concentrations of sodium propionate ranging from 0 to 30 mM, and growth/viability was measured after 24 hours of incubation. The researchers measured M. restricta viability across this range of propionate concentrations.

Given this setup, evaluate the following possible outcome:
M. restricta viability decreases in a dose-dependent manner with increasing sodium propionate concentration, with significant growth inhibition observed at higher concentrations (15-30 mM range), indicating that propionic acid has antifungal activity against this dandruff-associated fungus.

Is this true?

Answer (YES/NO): YES